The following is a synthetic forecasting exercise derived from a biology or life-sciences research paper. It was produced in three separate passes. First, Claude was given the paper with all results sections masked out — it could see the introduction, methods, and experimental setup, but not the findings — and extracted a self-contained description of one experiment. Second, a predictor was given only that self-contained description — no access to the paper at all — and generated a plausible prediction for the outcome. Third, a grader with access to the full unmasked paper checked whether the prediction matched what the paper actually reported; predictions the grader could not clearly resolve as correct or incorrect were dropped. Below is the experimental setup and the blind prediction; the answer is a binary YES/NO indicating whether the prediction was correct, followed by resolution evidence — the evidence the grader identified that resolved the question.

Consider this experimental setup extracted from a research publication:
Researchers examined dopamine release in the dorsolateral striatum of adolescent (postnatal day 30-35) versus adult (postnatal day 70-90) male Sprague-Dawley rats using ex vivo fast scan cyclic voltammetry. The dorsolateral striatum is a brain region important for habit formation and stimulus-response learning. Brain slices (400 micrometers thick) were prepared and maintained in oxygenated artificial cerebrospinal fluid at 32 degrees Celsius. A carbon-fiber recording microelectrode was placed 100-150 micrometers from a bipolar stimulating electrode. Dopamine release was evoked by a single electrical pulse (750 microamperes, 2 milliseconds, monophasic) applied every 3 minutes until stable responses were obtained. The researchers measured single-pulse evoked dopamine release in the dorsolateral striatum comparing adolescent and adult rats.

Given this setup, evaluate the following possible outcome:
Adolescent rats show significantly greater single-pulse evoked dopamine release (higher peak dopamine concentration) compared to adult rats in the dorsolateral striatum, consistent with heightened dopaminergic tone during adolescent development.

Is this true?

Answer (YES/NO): NO